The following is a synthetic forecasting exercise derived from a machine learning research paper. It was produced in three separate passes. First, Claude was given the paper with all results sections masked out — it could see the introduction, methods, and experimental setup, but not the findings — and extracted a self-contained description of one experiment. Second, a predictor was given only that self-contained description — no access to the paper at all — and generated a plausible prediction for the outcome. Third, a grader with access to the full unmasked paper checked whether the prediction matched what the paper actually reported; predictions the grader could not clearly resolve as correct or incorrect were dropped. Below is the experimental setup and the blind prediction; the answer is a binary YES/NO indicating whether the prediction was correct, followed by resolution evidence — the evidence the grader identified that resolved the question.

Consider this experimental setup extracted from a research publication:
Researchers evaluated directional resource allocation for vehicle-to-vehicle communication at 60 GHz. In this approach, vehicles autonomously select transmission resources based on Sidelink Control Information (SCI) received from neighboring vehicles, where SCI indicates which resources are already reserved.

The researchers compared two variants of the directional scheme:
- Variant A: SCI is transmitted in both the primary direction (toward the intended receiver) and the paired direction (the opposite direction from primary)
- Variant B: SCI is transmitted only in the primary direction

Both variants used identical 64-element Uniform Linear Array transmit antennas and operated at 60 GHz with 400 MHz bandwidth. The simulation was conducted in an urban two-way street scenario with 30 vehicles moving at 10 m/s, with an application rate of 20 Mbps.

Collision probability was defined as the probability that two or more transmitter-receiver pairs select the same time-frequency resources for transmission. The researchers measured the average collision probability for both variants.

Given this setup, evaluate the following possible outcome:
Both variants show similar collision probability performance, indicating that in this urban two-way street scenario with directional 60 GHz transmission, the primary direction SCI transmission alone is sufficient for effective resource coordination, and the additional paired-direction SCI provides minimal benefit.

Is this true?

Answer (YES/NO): NO